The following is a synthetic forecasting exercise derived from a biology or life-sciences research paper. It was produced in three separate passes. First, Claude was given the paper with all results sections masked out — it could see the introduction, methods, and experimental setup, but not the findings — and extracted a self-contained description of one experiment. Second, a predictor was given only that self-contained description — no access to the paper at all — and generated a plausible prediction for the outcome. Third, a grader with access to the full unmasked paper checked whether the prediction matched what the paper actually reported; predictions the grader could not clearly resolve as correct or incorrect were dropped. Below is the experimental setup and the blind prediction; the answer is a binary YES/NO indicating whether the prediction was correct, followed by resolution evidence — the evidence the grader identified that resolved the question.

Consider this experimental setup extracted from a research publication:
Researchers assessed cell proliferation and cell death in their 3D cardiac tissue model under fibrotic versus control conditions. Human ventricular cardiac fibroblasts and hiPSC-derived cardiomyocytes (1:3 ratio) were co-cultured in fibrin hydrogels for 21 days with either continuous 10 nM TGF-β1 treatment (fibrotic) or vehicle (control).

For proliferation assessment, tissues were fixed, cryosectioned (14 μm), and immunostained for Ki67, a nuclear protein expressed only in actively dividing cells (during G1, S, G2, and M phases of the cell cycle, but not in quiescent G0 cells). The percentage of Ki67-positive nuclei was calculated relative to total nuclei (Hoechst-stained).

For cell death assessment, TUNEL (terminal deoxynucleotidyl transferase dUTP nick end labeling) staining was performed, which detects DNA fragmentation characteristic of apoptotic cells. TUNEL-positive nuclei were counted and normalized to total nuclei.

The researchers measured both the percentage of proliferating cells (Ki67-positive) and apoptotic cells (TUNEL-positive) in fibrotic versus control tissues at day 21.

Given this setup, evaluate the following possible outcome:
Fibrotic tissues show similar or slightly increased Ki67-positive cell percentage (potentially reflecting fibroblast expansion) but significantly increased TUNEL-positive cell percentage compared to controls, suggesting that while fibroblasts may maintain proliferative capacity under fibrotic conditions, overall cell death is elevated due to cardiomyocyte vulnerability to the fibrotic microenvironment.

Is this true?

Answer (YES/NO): NO